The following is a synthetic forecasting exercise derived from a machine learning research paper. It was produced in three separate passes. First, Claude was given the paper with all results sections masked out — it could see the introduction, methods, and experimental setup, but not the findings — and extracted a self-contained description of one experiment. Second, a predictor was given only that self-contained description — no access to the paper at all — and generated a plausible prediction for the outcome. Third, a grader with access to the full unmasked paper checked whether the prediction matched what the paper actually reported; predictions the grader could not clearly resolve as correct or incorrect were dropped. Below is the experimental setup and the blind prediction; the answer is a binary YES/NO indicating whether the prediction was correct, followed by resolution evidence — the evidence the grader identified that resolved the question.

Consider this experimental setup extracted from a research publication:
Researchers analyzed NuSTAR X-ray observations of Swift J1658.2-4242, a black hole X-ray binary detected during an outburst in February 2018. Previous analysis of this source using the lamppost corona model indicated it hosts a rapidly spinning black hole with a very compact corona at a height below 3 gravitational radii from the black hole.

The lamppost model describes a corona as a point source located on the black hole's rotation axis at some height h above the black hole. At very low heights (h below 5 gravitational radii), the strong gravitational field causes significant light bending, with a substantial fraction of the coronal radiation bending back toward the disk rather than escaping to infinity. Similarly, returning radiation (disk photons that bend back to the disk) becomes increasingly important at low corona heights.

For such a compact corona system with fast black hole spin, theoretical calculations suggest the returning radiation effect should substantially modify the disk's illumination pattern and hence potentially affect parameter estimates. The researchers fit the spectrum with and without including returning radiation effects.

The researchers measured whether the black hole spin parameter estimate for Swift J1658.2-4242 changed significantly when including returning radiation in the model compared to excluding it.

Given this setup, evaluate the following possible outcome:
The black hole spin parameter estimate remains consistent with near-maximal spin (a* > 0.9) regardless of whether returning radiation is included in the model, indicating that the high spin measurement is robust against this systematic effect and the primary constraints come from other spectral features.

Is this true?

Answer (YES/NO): YES